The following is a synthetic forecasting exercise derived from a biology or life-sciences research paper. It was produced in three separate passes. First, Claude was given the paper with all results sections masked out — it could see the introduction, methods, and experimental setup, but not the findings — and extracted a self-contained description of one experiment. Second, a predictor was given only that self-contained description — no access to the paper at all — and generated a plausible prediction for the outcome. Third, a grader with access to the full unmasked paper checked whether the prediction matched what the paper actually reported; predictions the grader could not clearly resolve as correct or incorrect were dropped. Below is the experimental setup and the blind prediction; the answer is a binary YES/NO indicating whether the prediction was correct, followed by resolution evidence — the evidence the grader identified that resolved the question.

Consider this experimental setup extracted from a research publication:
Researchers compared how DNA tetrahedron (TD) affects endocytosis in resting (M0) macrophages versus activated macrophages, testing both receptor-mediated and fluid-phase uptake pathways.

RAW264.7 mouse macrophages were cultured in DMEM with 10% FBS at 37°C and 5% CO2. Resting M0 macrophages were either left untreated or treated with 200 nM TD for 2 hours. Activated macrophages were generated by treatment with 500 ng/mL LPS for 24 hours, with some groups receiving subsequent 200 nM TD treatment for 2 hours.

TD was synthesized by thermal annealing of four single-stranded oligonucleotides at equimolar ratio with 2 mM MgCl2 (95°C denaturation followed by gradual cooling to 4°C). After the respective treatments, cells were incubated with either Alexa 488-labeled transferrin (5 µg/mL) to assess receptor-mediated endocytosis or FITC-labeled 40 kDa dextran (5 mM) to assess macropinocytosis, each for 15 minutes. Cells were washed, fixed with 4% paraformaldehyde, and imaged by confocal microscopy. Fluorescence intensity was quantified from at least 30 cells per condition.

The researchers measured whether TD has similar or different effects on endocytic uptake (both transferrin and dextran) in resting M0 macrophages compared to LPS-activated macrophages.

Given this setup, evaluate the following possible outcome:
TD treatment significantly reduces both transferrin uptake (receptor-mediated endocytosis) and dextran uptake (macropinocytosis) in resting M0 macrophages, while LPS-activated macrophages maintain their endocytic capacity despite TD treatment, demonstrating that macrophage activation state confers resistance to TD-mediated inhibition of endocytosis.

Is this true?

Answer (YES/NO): NO